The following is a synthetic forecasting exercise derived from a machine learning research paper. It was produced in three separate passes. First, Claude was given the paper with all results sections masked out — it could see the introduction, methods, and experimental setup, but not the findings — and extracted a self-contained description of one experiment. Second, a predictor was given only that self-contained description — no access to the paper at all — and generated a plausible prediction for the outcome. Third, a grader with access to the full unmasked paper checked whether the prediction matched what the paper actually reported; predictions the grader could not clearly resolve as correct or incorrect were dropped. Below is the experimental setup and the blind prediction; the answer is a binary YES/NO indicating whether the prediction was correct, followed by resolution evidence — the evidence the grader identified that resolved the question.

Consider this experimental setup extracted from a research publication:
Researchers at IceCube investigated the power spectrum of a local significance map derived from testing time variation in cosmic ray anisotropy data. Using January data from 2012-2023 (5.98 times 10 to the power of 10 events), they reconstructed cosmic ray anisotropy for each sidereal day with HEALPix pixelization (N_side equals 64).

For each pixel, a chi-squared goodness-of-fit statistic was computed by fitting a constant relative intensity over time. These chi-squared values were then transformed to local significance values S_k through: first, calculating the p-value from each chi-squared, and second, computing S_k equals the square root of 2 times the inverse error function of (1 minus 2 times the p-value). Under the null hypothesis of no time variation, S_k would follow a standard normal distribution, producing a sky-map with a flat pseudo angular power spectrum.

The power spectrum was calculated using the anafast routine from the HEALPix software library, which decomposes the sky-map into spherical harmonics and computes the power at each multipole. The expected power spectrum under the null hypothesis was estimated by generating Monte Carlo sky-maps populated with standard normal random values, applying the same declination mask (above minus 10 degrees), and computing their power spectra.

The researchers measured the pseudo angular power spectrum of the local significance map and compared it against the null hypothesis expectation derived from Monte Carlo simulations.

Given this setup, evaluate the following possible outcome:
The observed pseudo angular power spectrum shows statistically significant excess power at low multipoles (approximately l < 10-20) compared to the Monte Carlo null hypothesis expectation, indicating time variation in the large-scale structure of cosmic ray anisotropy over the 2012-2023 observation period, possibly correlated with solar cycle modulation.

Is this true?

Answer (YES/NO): NO